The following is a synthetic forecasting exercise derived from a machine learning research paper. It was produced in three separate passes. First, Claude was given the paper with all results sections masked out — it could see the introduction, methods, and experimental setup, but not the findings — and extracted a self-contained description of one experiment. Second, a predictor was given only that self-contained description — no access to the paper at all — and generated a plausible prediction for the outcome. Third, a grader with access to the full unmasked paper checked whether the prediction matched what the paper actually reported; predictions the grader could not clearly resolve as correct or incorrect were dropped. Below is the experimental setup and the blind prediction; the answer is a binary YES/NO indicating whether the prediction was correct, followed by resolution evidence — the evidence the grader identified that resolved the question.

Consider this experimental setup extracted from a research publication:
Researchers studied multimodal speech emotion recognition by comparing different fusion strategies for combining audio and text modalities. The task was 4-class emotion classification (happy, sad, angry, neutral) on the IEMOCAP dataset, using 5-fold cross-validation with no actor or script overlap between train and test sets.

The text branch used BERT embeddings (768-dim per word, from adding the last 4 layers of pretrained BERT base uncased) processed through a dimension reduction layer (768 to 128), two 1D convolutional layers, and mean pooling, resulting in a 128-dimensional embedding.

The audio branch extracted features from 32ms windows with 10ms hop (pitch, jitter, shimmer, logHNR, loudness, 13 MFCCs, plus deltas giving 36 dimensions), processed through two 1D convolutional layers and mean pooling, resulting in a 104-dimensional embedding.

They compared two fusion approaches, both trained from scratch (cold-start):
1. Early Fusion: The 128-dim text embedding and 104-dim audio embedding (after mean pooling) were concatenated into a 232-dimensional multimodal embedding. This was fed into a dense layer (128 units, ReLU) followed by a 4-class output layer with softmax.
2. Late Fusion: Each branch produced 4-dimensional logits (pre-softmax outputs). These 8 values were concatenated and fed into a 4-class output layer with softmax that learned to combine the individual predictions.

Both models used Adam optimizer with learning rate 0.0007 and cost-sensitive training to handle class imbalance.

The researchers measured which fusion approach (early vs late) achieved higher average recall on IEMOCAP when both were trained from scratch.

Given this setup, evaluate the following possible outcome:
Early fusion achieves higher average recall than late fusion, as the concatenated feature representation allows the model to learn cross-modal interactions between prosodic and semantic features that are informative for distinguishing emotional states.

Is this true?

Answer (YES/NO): YES